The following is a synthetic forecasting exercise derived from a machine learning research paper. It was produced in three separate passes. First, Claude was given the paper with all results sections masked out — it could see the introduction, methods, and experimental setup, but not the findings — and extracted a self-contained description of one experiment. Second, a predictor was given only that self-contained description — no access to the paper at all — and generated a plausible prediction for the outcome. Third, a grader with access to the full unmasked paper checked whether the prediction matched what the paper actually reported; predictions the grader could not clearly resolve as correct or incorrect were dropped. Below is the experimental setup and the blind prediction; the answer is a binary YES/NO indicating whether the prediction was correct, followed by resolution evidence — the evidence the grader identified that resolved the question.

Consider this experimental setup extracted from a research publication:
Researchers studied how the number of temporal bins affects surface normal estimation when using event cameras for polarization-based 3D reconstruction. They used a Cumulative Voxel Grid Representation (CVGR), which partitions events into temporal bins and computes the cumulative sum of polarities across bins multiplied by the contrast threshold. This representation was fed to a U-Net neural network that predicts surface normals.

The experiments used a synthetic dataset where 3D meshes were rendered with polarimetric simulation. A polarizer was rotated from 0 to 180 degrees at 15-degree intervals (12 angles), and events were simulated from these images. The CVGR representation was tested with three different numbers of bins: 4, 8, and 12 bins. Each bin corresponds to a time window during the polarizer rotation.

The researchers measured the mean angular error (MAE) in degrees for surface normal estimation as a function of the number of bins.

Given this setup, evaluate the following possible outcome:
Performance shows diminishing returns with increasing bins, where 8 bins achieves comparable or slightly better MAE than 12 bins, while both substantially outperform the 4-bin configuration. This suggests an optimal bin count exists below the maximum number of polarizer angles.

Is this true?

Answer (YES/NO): NO